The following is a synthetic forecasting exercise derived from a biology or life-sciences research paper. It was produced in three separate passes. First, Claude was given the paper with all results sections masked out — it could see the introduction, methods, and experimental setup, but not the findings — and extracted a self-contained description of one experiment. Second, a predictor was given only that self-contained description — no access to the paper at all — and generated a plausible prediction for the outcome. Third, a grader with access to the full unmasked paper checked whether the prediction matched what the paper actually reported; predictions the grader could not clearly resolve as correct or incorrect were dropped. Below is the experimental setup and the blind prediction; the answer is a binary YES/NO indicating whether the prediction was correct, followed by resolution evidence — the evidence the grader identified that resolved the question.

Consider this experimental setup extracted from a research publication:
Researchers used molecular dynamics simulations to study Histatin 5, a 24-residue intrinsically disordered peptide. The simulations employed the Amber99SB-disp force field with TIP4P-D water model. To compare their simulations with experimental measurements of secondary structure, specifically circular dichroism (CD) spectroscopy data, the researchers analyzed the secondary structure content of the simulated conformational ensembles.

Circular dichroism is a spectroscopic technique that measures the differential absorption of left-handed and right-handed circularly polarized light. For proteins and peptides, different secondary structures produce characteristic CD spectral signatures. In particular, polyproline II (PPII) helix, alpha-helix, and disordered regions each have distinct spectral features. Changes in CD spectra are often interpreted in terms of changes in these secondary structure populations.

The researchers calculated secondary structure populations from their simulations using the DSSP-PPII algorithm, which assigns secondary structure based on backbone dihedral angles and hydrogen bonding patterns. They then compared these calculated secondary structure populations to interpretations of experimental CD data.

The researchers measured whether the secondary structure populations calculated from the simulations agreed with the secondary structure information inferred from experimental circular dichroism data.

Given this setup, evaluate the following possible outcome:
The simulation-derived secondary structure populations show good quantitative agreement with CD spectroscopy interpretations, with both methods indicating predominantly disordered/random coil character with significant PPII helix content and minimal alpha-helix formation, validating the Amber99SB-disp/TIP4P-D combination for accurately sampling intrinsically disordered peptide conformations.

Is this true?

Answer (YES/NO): NO